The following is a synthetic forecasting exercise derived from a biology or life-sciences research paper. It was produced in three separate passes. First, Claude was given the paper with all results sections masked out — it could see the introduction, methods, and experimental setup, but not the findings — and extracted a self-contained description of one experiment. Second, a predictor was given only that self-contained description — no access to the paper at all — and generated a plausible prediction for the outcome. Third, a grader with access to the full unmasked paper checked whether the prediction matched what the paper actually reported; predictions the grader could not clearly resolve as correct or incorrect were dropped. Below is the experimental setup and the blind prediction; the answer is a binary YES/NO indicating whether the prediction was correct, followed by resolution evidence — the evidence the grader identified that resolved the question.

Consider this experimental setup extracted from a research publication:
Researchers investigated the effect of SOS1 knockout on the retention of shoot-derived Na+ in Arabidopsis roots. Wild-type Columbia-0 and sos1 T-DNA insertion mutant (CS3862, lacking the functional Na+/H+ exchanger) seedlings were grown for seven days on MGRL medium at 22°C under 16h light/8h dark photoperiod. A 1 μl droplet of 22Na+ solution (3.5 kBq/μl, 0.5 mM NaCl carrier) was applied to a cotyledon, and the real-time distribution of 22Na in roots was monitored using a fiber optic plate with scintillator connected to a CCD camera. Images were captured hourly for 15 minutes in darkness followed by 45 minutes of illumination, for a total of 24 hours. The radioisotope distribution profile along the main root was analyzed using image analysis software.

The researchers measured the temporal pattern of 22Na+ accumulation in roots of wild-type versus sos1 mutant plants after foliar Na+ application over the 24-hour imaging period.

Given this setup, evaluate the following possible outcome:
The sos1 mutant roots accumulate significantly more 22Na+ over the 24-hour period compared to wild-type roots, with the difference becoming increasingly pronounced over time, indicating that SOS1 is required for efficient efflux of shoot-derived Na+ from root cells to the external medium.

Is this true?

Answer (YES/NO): YES